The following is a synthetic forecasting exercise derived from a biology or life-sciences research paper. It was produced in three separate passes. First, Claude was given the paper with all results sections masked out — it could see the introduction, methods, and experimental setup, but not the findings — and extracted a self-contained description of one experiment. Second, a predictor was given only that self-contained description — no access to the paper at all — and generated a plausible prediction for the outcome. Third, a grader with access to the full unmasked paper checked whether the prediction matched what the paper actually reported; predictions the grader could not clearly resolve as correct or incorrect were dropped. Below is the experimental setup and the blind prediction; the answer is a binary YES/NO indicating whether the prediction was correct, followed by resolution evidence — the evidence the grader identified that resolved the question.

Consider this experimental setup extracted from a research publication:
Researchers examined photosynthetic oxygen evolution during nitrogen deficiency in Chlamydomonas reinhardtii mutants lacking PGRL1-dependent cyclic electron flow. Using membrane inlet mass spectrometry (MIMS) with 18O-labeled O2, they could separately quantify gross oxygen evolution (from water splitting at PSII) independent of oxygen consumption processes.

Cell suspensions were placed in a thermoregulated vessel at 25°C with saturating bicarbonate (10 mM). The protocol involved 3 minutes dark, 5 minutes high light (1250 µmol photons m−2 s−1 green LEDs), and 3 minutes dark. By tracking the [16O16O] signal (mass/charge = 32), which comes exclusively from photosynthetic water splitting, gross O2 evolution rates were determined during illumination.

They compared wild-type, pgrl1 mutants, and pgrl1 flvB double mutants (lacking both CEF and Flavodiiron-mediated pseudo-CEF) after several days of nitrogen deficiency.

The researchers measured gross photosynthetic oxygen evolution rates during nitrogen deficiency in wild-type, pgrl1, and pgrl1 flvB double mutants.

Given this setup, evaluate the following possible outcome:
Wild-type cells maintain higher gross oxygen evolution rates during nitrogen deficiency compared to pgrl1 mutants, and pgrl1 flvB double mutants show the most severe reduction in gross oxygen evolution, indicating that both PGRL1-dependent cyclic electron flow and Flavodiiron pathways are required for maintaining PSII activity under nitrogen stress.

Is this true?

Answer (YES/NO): NO